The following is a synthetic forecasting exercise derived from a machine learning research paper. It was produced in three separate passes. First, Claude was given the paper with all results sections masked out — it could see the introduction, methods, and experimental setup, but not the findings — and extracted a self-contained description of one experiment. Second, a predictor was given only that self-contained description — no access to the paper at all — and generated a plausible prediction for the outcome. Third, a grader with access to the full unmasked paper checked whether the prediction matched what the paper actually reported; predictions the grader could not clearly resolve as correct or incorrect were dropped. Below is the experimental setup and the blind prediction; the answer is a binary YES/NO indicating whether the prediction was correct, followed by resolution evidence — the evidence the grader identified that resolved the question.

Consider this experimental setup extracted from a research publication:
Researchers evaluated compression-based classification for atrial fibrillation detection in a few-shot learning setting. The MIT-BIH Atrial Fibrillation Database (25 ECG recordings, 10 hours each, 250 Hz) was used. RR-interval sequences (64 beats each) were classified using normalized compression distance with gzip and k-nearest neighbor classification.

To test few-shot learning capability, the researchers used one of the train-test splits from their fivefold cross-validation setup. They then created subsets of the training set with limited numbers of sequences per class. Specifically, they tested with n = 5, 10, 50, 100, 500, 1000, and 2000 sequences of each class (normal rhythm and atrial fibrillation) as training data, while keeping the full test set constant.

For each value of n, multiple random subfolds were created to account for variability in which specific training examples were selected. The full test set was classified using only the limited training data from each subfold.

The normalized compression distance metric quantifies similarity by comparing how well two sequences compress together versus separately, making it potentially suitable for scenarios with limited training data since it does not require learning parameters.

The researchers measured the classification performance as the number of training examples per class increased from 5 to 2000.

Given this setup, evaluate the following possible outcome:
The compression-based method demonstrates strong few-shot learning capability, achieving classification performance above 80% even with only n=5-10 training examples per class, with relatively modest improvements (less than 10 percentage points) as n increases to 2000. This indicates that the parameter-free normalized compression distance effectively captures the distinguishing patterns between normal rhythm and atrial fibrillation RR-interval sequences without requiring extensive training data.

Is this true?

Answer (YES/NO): NO